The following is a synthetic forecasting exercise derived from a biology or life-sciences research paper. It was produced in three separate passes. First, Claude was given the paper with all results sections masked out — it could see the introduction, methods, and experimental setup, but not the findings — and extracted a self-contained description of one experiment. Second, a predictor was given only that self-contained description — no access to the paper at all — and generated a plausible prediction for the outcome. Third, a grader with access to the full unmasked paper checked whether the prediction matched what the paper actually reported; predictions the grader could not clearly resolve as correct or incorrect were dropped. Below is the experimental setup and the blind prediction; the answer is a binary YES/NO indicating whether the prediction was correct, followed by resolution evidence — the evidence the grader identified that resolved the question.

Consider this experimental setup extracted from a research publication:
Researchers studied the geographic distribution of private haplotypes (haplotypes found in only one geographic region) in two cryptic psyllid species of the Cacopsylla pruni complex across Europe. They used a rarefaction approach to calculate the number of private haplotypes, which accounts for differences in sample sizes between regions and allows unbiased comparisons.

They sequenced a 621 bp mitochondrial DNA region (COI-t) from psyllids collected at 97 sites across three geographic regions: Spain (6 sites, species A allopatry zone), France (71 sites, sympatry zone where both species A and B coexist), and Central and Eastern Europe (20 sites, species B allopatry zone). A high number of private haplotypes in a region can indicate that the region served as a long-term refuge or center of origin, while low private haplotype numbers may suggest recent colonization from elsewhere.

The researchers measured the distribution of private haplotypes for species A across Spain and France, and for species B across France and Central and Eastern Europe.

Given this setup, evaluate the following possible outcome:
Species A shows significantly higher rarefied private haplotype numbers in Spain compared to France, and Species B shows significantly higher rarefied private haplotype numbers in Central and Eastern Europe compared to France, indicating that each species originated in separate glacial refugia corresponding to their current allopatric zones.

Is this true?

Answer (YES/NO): NO